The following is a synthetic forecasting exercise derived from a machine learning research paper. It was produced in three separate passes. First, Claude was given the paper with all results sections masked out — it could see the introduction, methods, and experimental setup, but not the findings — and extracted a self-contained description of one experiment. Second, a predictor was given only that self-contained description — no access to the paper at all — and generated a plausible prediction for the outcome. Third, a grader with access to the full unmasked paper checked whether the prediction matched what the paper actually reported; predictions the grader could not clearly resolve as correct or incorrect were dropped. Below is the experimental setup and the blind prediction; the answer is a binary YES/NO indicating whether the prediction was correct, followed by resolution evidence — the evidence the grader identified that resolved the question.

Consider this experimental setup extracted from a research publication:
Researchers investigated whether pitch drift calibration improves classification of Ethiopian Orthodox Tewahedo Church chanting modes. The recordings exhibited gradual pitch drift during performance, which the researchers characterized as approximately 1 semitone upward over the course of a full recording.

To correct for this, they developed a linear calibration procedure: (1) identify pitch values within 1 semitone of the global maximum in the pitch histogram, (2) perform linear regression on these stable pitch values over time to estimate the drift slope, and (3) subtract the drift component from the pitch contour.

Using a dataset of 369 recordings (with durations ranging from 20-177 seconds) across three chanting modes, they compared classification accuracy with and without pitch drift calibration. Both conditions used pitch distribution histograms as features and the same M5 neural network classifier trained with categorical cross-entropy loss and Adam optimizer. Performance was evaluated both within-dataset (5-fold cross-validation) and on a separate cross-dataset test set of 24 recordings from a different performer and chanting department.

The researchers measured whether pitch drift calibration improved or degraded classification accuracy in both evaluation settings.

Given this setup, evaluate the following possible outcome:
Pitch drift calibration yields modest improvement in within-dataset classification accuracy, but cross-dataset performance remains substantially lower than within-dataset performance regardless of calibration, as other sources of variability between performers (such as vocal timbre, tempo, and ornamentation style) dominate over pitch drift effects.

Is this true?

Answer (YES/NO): YES